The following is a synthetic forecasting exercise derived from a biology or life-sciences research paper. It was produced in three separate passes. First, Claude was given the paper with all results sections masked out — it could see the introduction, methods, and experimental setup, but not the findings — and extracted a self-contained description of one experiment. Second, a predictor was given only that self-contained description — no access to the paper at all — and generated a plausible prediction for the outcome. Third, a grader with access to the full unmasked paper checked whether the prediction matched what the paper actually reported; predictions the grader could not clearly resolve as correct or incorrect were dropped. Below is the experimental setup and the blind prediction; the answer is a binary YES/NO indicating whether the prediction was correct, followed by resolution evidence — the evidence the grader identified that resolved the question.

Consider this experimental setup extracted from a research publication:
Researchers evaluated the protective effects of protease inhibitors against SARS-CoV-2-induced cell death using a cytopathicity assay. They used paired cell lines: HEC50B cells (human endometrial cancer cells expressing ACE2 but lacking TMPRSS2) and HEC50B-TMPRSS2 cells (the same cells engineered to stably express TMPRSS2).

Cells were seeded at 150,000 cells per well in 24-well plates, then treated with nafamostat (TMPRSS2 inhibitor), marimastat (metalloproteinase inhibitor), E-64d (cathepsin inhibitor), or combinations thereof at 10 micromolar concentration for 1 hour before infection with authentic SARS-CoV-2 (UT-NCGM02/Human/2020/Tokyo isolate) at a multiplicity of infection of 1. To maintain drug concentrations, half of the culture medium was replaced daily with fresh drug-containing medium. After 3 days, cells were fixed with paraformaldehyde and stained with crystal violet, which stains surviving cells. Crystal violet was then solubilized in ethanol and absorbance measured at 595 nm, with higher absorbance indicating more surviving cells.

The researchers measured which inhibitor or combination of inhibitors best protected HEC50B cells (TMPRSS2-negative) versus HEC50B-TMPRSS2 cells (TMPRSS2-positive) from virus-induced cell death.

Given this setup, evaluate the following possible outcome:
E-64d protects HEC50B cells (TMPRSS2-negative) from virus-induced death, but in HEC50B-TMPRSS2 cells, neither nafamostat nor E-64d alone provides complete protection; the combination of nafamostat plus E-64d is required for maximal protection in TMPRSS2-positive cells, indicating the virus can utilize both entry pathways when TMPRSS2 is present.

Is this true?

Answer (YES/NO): NO